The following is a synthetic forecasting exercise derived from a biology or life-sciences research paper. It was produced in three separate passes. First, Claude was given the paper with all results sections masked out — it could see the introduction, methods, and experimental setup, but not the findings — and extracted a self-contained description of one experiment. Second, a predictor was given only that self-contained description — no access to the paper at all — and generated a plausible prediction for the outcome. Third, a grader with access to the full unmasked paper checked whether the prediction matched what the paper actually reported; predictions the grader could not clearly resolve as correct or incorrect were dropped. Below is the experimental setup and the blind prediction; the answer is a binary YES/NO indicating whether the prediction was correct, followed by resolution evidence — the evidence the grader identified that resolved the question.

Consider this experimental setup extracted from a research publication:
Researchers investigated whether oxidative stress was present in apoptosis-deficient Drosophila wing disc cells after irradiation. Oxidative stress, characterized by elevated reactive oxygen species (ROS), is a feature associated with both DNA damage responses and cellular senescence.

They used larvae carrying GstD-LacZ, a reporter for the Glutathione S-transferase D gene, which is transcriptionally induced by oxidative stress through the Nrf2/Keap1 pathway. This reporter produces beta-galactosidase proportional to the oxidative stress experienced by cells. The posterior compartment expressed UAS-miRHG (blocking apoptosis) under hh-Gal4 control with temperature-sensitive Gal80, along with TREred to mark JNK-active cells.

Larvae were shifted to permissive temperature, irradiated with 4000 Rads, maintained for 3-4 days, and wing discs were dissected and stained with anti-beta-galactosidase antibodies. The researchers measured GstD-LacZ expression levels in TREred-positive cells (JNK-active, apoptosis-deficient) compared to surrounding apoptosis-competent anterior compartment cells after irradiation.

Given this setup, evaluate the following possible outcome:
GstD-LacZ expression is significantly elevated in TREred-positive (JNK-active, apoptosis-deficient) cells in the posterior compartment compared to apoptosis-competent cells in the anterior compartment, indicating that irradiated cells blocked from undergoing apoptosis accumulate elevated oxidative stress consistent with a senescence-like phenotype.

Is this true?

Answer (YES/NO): YES